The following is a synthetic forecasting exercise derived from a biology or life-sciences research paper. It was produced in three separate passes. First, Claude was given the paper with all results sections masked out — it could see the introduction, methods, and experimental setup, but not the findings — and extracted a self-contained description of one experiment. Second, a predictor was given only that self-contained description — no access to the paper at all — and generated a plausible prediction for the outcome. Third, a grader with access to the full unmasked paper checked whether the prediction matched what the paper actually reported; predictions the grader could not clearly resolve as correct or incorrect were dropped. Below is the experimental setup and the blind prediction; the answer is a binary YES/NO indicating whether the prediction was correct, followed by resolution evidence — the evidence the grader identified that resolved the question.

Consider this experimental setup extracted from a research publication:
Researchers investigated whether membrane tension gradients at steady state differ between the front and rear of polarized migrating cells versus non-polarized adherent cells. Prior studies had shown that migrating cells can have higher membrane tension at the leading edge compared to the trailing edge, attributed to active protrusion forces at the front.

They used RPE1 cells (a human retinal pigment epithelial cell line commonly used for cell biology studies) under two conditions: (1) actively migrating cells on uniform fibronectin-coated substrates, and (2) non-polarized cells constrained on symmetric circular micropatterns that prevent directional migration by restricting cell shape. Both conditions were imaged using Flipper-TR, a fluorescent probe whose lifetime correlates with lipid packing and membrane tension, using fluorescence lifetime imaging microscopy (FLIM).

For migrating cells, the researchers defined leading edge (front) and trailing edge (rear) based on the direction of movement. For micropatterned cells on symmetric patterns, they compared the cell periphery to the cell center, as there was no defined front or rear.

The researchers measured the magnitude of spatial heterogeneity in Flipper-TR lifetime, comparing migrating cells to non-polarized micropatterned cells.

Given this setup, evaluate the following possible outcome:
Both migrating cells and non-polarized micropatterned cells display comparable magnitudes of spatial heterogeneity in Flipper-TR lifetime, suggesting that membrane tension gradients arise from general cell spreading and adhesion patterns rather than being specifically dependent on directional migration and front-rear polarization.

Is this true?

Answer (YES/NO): YES